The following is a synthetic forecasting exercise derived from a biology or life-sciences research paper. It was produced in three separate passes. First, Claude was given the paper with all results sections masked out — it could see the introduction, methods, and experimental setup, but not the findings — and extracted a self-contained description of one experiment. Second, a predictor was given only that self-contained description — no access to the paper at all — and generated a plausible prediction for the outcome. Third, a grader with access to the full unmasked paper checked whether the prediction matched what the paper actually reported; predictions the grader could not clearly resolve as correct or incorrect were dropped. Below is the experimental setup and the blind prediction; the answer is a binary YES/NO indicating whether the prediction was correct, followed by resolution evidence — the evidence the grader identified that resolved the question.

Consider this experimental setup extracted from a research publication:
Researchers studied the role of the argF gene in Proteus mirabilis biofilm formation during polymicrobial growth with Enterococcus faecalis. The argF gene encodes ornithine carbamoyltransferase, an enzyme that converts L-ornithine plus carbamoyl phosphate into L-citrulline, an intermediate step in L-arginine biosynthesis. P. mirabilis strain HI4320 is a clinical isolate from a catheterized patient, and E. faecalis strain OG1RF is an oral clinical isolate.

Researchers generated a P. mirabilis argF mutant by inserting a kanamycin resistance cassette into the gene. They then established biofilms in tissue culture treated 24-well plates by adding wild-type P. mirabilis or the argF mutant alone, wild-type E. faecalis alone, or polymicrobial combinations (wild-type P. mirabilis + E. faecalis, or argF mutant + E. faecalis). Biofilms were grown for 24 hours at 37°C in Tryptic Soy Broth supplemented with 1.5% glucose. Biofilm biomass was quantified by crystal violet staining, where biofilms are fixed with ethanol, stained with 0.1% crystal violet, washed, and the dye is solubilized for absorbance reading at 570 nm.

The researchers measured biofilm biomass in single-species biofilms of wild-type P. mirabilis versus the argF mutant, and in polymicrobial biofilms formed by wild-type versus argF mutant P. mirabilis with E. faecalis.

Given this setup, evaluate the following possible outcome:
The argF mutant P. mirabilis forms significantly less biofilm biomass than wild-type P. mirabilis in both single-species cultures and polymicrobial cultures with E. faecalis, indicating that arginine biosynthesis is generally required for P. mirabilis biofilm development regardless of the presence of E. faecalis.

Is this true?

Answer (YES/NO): NO